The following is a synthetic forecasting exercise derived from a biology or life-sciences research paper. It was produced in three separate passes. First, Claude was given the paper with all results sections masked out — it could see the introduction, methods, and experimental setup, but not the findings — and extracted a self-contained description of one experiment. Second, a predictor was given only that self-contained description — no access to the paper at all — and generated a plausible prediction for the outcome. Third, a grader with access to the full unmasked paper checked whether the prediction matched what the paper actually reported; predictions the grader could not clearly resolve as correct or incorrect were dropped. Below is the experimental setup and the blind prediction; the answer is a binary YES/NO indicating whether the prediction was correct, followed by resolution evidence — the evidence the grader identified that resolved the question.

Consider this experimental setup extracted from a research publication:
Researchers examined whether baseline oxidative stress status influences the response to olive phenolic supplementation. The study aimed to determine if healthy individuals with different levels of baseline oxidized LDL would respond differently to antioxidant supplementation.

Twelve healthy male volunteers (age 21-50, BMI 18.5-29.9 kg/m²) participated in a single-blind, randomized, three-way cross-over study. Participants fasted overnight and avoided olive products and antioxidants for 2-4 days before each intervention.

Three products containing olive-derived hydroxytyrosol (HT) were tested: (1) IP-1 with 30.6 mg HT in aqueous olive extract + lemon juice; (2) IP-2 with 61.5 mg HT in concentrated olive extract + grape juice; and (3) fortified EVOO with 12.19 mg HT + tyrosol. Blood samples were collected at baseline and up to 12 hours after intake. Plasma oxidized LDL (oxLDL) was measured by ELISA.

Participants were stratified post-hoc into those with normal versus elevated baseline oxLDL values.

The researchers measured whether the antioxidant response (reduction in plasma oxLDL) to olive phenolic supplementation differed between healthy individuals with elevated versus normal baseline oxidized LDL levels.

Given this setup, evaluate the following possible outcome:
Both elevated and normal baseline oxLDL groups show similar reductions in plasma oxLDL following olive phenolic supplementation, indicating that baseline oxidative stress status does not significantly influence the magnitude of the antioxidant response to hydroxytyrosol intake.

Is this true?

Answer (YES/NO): NO